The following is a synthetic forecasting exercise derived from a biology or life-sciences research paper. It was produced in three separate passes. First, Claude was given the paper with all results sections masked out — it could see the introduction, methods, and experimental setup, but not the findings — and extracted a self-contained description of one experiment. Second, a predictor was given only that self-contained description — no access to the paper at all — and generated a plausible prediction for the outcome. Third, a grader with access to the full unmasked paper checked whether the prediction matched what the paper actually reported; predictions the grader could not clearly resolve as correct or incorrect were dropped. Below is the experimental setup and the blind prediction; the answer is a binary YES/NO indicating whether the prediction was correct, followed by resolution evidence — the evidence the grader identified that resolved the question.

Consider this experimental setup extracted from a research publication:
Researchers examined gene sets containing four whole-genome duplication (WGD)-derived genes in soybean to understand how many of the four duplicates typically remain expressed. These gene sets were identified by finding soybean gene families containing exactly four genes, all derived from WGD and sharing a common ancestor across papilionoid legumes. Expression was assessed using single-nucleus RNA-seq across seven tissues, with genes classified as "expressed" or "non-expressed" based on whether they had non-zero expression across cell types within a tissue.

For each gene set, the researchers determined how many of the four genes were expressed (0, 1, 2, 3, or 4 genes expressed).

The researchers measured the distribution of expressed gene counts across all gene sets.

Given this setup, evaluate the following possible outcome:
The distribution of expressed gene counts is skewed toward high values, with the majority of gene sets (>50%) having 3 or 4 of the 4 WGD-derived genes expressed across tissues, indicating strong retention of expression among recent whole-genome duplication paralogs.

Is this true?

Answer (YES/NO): YES